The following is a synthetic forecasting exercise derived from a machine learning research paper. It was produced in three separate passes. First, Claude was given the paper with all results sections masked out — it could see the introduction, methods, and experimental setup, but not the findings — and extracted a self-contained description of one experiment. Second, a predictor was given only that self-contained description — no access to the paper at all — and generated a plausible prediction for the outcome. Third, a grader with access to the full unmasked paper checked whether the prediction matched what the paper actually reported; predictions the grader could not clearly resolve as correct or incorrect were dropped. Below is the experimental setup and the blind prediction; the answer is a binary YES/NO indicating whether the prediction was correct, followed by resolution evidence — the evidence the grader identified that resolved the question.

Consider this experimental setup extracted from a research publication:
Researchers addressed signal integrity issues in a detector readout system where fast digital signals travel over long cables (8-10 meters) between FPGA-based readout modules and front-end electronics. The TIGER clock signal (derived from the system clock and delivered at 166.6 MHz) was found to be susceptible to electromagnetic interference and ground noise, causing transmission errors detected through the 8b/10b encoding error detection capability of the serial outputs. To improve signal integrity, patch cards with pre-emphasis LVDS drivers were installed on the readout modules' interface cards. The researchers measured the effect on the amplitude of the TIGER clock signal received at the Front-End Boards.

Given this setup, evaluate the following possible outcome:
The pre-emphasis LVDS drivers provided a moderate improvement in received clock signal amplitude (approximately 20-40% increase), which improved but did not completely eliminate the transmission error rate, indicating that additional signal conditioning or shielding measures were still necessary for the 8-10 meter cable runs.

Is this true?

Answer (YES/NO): NO